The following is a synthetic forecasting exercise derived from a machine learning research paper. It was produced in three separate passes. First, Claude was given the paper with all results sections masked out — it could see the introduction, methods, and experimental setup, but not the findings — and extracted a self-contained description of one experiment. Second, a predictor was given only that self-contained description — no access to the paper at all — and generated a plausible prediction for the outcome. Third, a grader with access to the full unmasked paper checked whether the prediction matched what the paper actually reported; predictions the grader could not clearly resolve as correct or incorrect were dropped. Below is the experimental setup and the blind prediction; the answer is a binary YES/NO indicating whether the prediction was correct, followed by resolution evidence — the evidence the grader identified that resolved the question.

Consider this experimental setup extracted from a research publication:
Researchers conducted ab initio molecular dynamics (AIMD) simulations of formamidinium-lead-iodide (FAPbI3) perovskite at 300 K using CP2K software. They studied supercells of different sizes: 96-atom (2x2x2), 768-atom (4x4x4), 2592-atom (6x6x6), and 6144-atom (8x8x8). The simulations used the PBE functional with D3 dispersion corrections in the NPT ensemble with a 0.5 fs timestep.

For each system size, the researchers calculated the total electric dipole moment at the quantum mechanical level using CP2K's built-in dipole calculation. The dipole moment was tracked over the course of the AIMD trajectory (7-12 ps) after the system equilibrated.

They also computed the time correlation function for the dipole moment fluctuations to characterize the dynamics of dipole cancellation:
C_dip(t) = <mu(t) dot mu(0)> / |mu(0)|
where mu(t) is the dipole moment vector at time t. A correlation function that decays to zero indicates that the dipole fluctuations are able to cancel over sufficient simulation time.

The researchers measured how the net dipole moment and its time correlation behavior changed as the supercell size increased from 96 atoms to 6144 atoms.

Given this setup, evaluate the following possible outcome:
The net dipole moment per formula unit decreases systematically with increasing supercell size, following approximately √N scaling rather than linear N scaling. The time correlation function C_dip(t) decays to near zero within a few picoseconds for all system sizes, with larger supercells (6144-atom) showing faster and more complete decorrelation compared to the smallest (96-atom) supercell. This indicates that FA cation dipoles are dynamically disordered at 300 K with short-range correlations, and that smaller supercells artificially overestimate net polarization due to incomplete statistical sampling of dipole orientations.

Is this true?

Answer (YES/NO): NO